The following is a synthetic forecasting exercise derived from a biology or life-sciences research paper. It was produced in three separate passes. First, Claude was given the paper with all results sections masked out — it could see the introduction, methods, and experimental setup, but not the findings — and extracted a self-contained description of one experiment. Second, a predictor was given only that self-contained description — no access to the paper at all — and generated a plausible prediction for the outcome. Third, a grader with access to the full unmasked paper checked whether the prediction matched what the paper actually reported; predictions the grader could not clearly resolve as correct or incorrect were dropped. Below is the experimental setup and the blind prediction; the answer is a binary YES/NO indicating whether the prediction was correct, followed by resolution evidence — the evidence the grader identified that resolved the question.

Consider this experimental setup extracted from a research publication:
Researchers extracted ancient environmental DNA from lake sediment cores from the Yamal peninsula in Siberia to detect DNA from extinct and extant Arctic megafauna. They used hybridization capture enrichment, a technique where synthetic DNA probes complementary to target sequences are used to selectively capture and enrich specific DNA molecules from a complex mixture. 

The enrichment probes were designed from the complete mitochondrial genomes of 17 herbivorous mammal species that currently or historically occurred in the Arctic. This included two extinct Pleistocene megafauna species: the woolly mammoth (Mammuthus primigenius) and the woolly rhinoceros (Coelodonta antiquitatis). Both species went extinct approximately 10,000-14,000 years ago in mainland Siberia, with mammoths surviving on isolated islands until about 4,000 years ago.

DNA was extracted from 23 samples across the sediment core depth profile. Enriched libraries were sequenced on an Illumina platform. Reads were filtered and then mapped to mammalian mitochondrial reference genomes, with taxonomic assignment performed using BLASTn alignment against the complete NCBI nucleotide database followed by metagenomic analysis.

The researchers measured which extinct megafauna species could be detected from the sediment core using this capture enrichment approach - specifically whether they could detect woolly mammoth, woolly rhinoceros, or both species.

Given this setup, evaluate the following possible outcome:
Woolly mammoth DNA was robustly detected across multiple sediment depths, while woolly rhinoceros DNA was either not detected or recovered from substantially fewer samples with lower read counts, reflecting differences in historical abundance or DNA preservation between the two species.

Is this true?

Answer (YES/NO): YES